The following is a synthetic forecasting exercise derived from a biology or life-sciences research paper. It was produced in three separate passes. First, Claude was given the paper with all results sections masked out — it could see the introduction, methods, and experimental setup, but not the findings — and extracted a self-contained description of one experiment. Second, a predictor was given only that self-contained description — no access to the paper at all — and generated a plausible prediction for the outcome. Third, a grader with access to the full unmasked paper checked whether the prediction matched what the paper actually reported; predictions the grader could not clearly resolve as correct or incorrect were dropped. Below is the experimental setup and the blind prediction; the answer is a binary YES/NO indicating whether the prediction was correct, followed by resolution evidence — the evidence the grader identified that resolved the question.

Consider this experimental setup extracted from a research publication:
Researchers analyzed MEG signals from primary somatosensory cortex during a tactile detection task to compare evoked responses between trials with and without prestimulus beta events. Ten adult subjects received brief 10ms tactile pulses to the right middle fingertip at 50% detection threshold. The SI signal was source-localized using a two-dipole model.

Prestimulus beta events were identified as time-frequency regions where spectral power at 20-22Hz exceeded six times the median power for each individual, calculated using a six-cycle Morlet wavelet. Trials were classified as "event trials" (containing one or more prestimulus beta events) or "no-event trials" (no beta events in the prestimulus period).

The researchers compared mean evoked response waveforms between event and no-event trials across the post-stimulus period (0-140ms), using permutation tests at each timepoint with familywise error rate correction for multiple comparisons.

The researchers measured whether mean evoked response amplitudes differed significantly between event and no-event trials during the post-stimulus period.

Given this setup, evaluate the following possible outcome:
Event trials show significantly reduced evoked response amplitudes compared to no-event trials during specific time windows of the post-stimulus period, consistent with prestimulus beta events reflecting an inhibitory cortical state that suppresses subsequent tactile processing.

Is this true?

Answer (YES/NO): YES